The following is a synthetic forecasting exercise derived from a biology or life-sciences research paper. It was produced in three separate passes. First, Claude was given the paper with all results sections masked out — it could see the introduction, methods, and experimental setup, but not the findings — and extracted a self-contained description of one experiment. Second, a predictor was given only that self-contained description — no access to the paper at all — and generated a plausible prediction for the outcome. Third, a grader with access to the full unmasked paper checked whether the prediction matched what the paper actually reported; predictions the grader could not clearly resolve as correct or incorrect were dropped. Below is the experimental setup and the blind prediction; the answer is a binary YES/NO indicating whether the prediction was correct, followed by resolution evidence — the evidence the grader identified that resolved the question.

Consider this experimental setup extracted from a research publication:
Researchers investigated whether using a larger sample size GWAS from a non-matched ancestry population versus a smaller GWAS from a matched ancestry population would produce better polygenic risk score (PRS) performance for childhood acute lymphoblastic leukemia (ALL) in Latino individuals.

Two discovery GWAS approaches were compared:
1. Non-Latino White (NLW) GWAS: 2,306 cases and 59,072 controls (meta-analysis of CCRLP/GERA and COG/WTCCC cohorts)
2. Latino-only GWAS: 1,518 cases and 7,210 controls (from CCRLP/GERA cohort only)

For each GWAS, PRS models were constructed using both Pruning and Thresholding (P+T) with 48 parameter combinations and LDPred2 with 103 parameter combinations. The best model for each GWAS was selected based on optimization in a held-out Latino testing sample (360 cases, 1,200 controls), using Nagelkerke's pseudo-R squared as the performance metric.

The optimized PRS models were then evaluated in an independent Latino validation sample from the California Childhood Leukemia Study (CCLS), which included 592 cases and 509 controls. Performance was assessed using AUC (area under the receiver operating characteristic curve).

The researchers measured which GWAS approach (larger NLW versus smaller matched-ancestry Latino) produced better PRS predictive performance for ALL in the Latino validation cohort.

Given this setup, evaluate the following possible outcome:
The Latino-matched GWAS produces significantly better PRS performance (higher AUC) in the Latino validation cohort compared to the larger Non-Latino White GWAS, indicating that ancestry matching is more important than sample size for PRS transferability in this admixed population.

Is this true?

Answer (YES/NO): YES